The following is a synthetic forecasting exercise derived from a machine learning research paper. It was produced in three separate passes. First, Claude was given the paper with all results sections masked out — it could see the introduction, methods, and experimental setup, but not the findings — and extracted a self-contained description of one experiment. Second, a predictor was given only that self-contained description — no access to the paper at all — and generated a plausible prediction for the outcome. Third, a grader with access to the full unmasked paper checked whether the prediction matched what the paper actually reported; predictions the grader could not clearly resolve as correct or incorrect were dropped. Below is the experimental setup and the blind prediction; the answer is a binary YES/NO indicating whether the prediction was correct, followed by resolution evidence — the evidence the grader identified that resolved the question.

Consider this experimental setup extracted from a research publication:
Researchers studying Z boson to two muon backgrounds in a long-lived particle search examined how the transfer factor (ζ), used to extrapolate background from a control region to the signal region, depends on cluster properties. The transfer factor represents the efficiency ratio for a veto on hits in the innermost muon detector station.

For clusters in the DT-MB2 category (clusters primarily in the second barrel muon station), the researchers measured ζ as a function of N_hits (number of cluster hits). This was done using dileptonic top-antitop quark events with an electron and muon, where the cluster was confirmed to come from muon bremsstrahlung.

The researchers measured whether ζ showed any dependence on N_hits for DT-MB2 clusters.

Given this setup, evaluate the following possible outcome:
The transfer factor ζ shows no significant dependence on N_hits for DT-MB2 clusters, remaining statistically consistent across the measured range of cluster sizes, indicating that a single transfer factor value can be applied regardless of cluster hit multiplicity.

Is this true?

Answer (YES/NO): NO